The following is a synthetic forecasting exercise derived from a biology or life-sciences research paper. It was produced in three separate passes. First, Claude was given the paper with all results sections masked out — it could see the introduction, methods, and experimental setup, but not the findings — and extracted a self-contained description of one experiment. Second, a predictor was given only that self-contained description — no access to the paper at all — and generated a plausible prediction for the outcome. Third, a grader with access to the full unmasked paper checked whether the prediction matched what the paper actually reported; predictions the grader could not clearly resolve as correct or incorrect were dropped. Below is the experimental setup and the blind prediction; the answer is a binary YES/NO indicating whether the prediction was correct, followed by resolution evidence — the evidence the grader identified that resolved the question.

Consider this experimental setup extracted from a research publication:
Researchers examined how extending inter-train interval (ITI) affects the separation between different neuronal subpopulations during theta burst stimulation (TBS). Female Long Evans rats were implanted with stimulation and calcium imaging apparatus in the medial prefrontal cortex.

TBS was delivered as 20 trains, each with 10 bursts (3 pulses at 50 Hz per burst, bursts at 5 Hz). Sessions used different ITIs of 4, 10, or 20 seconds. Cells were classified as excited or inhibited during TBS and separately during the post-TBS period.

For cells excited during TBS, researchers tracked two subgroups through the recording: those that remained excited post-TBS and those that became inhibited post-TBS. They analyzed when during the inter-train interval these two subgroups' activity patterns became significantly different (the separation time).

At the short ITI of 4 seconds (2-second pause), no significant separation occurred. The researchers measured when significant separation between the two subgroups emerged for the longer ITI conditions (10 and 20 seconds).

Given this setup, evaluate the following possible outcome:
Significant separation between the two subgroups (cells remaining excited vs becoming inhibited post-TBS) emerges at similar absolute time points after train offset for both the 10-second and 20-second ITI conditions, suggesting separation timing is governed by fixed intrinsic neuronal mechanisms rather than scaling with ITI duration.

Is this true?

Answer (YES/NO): NO